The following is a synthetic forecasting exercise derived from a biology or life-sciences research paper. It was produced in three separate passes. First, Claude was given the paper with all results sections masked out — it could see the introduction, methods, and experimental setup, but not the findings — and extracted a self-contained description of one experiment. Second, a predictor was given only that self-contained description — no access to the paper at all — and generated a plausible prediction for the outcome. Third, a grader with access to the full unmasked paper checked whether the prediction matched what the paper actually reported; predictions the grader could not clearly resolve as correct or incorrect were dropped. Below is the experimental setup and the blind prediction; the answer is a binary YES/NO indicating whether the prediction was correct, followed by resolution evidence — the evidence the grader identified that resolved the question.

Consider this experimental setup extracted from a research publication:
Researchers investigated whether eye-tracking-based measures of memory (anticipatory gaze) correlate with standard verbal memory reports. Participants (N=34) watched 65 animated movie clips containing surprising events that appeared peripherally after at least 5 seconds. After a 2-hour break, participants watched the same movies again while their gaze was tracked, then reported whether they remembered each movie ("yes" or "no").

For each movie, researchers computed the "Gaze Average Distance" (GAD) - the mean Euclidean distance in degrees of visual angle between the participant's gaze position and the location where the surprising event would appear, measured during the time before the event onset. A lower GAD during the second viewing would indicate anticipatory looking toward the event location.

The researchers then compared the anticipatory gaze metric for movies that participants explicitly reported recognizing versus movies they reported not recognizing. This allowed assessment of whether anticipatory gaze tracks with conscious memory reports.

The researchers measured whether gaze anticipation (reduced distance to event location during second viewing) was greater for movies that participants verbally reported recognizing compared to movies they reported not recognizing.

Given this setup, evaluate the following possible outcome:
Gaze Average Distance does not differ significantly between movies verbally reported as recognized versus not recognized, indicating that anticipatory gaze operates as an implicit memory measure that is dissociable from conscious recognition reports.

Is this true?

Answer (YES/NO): YES